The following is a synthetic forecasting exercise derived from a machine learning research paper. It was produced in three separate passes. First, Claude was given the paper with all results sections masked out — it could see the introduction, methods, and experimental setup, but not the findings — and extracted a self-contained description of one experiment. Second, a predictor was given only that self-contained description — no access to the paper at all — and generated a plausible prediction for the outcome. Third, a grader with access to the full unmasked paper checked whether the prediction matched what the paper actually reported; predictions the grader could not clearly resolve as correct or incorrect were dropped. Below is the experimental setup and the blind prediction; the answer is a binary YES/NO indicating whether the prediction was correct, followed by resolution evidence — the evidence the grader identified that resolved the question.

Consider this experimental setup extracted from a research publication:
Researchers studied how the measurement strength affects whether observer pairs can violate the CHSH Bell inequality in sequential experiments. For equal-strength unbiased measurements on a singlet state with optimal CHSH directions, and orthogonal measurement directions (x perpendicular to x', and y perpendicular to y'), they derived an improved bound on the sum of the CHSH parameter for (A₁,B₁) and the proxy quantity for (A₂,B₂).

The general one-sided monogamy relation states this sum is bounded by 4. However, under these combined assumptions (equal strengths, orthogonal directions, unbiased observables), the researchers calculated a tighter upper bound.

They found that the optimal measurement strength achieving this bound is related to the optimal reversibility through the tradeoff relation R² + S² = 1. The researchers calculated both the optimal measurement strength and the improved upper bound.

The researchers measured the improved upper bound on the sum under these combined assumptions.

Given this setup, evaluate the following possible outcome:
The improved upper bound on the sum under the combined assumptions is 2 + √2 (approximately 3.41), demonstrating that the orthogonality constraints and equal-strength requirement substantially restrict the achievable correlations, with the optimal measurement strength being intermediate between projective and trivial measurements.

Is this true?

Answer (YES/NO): NO